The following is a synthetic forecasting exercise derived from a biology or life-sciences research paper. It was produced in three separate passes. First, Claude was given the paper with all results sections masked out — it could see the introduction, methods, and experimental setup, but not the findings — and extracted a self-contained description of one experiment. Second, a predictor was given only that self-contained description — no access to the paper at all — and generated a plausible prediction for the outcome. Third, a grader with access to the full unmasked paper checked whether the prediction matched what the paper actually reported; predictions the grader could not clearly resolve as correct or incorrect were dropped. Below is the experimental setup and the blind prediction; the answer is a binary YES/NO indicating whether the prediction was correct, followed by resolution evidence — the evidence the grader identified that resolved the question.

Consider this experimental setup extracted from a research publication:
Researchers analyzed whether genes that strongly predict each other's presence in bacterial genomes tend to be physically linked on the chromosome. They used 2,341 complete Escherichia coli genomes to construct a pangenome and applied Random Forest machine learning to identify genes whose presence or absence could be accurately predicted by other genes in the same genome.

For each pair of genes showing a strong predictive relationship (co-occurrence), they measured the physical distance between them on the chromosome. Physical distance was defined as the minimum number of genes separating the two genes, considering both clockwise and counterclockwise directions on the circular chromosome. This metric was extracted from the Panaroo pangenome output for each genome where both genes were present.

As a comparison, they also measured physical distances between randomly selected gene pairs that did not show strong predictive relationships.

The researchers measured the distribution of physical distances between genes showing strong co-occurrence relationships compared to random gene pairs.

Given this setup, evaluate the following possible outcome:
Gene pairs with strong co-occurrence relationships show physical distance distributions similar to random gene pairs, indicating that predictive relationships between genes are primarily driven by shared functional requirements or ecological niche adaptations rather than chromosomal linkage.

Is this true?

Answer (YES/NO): NO